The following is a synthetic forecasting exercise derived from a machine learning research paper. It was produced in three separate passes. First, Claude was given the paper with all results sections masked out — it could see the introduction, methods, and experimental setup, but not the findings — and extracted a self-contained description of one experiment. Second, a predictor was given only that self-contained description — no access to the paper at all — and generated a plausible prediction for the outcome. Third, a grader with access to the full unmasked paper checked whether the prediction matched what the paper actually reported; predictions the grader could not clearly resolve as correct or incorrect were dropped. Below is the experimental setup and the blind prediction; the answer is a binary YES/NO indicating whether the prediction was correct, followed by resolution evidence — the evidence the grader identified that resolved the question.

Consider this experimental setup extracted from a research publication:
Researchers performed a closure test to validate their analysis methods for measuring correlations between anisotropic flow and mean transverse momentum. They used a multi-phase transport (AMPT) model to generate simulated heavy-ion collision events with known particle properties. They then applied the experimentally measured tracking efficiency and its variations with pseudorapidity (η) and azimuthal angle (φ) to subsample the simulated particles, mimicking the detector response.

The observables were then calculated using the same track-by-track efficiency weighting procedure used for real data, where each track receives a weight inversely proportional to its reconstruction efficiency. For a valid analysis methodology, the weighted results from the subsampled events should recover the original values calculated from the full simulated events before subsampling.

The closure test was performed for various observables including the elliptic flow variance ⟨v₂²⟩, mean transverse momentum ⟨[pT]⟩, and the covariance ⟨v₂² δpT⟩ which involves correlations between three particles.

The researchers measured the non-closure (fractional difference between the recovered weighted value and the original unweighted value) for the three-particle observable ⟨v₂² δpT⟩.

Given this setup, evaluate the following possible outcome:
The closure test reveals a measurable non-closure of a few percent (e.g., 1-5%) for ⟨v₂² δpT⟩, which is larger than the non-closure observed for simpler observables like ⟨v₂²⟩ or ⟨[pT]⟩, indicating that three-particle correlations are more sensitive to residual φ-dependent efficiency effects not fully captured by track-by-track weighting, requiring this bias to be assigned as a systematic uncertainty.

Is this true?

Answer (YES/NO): YES